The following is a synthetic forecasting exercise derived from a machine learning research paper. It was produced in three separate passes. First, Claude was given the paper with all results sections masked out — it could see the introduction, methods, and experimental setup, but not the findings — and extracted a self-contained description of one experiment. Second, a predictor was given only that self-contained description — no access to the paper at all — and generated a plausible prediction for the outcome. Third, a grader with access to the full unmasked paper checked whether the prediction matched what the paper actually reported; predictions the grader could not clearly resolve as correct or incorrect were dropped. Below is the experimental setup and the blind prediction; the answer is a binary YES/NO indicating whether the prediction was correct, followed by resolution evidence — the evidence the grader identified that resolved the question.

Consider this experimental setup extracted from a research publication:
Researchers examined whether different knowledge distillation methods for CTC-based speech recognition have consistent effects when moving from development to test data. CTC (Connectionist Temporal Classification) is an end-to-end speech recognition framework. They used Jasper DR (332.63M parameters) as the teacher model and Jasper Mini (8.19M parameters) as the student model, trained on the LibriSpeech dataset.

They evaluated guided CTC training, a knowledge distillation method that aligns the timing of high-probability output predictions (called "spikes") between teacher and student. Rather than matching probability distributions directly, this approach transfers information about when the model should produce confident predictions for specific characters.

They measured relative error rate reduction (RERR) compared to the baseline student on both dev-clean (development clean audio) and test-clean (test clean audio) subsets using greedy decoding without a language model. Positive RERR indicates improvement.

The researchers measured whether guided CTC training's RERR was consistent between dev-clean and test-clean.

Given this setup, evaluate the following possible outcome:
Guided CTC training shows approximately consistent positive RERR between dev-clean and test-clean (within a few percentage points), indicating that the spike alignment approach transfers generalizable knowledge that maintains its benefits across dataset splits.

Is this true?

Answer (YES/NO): NO